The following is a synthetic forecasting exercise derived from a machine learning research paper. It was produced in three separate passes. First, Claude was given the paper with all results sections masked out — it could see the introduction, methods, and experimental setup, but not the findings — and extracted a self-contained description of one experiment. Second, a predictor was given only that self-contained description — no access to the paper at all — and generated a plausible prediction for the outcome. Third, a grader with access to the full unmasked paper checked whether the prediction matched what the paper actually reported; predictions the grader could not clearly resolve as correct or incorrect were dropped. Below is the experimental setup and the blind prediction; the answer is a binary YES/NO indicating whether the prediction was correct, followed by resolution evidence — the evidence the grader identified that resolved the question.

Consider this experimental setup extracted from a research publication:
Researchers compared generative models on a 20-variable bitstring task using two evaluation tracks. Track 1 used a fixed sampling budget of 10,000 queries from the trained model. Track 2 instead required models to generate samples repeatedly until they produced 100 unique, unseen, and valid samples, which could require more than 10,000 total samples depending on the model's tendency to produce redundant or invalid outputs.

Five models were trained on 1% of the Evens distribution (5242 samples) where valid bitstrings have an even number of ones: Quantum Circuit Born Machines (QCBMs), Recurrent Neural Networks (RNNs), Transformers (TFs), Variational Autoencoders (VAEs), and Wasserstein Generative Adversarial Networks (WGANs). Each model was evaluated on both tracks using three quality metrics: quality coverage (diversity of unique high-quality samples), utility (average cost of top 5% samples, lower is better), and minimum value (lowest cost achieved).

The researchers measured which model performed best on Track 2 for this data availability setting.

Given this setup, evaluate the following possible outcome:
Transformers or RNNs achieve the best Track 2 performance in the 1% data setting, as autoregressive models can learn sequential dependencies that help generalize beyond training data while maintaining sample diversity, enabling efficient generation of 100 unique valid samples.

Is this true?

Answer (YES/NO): NO